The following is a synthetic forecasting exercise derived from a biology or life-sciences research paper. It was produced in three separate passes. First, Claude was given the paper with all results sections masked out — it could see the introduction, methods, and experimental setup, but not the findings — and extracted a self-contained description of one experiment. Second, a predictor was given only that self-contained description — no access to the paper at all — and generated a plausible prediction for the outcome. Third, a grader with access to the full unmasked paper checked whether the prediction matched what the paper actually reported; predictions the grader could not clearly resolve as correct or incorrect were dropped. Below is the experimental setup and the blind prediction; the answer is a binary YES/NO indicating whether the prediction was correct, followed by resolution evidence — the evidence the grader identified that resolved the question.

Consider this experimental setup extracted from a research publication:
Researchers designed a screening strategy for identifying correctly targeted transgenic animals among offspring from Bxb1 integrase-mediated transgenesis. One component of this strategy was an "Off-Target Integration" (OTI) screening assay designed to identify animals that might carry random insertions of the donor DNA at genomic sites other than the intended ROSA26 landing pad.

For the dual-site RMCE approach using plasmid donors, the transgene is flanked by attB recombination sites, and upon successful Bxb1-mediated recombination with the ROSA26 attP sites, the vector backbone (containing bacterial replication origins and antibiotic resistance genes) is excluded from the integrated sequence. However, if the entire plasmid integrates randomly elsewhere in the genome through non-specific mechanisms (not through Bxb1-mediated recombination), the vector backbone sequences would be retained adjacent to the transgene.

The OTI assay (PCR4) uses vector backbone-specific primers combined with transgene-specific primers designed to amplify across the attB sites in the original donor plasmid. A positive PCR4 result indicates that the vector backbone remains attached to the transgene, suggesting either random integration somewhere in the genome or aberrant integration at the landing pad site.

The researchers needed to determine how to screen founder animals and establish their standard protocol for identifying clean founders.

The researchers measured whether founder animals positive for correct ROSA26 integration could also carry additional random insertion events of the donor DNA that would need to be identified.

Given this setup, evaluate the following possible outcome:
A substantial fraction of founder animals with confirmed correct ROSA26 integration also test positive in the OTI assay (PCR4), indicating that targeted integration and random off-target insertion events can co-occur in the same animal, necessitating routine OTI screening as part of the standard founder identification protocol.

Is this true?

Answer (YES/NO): NO